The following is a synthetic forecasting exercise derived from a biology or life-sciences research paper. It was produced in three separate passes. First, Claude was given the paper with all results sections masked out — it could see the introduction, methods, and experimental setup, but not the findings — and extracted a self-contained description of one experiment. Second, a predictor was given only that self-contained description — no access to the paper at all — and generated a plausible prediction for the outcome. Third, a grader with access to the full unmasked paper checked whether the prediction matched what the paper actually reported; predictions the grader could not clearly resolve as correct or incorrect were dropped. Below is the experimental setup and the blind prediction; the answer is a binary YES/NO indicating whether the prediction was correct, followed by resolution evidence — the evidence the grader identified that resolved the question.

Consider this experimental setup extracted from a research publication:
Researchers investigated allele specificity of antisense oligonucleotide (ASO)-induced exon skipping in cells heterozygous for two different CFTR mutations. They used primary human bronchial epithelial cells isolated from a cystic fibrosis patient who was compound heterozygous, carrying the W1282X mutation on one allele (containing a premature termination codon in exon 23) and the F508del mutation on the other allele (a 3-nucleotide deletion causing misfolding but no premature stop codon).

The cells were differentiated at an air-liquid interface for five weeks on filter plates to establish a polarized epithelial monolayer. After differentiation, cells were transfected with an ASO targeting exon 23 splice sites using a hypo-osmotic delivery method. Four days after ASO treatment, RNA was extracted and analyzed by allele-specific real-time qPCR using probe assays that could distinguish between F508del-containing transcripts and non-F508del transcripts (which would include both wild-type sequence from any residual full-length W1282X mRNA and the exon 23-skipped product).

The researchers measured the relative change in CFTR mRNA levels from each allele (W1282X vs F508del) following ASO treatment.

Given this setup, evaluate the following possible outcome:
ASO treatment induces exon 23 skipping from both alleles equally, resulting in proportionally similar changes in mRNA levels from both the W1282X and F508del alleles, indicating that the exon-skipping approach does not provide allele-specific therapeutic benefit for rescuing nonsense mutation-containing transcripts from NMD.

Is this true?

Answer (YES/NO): NO